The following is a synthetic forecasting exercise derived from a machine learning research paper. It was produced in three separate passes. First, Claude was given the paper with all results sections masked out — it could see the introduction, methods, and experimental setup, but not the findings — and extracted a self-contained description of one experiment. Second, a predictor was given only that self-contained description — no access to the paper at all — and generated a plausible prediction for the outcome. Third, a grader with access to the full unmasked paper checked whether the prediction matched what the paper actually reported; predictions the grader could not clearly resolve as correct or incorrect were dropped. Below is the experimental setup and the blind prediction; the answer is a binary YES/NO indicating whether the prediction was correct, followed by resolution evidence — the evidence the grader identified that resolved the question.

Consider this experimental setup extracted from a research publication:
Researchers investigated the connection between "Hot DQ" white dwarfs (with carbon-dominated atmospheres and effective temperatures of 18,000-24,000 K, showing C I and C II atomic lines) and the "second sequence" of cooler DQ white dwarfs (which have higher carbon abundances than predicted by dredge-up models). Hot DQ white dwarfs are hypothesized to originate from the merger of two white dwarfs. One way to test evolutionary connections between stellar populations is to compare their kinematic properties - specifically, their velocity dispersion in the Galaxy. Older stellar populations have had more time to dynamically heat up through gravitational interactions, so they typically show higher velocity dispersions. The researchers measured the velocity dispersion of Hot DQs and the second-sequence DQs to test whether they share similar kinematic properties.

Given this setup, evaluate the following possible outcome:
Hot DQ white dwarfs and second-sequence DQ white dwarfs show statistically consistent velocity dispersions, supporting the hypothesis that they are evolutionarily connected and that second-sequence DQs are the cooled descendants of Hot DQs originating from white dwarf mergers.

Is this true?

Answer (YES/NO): YES